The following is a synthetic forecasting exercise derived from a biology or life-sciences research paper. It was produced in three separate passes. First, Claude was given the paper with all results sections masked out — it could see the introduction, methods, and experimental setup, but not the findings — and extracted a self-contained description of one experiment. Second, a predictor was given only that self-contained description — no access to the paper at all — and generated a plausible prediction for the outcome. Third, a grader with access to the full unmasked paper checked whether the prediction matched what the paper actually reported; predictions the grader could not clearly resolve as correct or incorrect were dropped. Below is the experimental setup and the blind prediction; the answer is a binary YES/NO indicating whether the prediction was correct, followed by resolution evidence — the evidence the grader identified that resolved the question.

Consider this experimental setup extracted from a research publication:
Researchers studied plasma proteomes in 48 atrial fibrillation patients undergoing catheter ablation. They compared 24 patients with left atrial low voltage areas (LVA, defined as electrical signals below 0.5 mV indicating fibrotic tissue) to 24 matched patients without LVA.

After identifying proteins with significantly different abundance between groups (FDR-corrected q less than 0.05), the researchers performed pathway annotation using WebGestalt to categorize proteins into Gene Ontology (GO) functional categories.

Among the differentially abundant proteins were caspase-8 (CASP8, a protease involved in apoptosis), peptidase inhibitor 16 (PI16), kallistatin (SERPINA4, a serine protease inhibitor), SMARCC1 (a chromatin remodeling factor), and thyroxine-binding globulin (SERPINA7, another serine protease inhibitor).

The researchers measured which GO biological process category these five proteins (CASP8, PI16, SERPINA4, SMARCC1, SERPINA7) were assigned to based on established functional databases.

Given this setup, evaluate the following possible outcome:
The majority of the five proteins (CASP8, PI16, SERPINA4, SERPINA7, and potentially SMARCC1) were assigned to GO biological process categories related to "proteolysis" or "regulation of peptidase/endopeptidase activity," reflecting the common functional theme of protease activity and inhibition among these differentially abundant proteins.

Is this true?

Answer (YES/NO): YES